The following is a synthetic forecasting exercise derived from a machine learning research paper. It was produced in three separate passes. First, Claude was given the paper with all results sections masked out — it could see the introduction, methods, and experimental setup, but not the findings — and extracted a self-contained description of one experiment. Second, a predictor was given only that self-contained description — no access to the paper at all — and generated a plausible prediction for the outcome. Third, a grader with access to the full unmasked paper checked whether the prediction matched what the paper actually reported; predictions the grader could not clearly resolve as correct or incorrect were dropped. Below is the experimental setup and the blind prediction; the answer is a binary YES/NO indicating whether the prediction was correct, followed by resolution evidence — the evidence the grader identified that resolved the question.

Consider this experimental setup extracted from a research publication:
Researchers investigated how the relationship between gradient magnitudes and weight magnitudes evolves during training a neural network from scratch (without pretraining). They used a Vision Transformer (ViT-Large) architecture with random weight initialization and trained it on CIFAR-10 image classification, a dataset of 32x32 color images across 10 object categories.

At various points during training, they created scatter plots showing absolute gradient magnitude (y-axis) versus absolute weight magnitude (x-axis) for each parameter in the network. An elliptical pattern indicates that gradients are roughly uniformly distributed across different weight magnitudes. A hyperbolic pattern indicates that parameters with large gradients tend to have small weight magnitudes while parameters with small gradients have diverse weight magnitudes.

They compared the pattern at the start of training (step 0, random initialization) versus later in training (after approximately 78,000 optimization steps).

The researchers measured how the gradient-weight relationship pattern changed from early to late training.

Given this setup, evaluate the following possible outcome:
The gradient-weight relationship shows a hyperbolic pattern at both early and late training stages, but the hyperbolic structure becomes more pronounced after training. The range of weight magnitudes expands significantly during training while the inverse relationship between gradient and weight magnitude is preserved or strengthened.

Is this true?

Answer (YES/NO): NO